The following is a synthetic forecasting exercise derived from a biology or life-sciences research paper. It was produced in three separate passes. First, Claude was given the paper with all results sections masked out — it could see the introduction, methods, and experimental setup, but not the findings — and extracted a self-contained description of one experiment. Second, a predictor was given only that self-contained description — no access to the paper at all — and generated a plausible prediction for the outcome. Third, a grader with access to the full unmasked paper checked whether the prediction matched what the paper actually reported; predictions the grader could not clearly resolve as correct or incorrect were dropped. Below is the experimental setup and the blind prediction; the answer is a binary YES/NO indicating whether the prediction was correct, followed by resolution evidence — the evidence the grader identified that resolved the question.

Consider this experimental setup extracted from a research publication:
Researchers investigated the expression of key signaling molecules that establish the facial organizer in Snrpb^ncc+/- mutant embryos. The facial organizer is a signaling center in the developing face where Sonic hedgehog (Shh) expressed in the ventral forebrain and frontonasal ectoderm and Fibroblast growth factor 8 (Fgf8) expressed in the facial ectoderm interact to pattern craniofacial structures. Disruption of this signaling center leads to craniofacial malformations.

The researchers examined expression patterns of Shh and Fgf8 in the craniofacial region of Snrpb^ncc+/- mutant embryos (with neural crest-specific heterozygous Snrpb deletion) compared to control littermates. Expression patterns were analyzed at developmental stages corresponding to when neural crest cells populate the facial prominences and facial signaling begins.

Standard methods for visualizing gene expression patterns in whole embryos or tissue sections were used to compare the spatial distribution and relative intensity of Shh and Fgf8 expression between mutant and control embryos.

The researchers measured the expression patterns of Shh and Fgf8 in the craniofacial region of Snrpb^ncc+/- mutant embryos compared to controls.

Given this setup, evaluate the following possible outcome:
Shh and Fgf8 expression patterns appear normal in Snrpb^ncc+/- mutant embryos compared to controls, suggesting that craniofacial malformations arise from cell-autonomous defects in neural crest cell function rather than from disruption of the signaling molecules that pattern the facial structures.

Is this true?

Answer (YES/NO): NO